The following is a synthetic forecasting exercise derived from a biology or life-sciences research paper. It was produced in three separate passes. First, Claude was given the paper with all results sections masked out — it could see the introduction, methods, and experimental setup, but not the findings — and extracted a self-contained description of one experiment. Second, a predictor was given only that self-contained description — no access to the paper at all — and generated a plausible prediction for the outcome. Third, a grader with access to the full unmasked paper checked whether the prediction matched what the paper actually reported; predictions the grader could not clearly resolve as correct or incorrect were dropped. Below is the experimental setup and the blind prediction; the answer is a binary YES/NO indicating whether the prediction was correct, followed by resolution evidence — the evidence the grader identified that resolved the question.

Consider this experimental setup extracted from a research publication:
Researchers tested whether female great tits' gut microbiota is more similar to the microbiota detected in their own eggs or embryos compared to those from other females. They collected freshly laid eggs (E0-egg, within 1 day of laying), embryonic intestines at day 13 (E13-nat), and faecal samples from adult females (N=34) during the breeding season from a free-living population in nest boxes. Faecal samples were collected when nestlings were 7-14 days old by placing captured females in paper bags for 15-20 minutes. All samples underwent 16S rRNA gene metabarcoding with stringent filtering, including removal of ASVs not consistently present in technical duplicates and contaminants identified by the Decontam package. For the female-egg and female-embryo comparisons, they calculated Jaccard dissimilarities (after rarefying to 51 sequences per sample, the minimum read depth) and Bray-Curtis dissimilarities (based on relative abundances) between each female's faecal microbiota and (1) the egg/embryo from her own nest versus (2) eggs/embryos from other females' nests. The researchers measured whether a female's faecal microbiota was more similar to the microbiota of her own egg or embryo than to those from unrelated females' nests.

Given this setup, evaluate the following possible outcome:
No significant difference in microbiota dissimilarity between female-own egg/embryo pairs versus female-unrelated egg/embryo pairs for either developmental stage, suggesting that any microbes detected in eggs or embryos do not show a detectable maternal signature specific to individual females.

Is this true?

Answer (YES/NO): YES